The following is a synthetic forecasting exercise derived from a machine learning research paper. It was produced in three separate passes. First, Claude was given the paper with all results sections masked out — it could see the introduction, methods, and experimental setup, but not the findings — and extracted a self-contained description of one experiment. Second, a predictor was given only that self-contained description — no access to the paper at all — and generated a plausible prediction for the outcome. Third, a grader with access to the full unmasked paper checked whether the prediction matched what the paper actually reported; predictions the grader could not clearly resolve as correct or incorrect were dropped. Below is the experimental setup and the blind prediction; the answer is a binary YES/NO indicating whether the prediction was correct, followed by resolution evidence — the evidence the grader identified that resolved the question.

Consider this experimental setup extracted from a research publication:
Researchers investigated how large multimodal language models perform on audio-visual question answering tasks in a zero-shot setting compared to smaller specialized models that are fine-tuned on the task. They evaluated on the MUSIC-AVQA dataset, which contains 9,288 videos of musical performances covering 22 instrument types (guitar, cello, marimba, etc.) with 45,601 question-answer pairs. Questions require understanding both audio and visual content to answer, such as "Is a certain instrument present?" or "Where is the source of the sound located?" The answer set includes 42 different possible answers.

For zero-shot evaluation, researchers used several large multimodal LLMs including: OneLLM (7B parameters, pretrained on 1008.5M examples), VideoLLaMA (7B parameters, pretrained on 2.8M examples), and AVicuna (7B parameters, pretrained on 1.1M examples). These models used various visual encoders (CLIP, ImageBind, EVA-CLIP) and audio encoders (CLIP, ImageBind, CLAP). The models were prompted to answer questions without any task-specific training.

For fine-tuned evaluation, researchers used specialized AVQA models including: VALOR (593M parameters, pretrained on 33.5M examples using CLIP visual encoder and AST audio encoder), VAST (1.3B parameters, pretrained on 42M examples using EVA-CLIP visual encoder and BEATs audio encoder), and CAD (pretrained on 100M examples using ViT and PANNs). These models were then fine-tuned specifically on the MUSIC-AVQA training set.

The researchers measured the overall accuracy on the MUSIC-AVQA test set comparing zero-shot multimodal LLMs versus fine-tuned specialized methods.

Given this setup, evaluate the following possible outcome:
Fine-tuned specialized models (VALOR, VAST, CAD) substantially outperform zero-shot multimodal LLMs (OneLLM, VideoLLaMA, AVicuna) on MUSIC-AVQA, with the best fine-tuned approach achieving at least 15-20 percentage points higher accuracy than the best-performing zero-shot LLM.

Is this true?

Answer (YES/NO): YES